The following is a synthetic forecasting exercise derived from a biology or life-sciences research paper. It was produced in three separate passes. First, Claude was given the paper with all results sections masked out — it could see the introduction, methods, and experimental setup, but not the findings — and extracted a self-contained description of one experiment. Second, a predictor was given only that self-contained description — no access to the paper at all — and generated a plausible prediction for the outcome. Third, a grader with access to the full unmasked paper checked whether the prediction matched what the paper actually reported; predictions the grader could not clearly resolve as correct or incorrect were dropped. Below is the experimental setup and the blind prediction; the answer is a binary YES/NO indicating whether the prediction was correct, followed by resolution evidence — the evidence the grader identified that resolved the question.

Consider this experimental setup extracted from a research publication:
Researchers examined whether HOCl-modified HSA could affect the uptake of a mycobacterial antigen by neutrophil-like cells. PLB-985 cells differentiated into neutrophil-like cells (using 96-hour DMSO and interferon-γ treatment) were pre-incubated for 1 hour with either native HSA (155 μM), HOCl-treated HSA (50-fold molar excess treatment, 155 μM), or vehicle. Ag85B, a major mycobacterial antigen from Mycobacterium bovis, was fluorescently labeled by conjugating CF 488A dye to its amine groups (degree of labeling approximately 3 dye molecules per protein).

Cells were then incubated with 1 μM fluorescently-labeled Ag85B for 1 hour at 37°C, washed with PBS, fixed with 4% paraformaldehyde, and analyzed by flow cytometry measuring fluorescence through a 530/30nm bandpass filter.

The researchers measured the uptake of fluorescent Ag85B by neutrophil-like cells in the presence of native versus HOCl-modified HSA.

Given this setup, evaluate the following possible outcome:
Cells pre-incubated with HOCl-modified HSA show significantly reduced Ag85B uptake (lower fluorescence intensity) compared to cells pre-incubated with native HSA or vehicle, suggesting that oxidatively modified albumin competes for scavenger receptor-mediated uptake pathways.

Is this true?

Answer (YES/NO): NO